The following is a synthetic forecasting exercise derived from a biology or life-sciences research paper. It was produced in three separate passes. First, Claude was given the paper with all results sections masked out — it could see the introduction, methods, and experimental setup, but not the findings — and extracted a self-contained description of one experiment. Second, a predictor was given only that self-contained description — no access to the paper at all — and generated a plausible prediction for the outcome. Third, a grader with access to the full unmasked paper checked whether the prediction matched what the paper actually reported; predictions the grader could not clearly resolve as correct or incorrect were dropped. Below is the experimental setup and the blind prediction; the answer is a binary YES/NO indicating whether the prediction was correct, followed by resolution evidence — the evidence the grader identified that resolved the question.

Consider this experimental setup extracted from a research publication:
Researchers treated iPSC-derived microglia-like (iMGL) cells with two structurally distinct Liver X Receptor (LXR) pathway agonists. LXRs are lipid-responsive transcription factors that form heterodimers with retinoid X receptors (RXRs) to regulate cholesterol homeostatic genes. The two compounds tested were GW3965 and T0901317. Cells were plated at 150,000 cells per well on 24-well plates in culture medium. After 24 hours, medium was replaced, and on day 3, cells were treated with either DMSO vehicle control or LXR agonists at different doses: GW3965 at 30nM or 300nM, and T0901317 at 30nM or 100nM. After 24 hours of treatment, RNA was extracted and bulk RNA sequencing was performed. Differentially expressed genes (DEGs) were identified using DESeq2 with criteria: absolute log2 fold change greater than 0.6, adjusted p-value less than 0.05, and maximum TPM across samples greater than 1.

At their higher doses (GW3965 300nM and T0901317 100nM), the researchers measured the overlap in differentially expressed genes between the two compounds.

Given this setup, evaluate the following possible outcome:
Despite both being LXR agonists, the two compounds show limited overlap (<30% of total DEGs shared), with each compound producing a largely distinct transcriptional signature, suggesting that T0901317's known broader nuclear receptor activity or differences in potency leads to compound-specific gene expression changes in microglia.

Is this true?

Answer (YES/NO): NO